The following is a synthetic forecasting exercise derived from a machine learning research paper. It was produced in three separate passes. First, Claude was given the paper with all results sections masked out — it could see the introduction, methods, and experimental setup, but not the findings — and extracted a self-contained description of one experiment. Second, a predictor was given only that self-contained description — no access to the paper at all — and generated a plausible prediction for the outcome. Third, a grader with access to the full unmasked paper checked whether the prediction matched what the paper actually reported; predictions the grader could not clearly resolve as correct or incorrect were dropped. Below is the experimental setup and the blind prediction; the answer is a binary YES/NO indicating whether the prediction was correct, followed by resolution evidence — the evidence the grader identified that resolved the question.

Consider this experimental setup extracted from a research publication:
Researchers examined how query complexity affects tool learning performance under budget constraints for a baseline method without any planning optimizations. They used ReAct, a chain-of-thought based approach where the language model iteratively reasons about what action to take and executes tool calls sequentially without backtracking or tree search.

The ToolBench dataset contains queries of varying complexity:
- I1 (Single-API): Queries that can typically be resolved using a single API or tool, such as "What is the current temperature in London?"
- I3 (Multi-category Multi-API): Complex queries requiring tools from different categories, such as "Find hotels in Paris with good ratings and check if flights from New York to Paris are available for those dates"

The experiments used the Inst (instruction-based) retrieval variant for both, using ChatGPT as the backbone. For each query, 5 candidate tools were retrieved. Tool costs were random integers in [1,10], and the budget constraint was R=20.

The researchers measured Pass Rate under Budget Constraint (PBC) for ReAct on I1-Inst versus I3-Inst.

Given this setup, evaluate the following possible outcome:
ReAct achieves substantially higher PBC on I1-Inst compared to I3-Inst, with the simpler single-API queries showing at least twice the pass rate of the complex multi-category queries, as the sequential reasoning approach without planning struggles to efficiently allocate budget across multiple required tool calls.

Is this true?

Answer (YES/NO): NO